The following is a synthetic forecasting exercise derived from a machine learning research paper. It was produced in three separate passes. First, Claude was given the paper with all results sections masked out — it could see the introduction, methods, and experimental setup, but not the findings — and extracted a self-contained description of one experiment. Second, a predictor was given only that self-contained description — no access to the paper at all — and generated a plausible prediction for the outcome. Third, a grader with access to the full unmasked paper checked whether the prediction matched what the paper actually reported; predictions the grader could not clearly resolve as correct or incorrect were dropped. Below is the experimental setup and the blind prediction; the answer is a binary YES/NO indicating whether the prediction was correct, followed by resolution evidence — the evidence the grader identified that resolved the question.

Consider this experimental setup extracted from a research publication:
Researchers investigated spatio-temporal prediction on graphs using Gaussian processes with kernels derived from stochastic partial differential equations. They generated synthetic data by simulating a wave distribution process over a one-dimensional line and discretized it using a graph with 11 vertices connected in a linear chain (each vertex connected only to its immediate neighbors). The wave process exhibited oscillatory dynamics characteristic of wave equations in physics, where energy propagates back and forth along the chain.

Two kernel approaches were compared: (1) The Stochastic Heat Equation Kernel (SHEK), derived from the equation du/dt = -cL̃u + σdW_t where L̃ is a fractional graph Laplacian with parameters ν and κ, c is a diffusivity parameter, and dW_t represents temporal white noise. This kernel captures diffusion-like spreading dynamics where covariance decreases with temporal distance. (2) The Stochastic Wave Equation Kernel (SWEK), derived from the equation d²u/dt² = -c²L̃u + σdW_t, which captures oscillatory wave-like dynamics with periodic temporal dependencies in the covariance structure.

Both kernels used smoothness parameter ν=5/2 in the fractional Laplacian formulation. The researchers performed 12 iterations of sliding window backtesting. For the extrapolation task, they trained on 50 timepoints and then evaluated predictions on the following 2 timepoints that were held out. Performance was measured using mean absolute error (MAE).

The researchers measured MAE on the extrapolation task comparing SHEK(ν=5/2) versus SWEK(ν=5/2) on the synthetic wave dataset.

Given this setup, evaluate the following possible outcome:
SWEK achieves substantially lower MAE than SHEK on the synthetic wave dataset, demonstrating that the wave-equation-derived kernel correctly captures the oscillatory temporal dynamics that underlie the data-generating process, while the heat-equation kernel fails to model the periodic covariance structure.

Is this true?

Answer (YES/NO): YES